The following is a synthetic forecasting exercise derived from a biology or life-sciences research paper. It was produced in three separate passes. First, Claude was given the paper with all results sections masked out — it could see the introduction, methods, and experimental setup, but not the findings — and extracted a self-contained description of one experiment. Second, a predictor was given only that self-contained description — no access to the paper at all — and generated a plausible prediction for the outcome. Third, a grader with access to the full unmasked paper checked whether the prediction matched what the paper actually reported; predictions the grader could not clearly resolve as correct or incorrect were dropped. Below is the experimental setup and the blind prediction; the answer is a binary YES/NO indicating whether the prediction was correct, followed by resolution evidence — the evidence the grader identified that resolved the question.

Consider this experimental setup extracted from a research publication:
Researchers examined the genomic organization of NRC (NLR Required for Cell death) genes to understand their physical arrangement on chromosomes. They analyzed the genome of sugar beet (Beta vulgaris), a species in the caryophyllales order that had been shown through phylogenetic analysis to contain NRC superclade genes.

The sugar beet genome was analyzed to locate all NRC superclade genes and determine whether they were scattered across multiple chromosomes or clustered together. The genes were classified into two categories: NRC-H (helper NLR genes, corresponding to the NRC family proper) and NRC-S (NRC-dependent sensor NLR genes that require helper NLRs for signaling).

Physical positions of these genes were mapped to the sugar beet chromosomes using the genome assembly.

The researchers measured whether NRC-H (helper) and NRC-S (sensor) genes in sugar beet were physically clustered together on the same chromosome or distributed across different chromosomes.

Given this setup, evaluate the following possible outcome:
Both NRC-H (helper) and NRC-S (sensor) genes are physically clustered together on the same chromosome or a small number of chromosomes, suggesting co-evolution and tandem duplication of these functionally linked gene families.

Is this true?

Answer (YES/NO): YES